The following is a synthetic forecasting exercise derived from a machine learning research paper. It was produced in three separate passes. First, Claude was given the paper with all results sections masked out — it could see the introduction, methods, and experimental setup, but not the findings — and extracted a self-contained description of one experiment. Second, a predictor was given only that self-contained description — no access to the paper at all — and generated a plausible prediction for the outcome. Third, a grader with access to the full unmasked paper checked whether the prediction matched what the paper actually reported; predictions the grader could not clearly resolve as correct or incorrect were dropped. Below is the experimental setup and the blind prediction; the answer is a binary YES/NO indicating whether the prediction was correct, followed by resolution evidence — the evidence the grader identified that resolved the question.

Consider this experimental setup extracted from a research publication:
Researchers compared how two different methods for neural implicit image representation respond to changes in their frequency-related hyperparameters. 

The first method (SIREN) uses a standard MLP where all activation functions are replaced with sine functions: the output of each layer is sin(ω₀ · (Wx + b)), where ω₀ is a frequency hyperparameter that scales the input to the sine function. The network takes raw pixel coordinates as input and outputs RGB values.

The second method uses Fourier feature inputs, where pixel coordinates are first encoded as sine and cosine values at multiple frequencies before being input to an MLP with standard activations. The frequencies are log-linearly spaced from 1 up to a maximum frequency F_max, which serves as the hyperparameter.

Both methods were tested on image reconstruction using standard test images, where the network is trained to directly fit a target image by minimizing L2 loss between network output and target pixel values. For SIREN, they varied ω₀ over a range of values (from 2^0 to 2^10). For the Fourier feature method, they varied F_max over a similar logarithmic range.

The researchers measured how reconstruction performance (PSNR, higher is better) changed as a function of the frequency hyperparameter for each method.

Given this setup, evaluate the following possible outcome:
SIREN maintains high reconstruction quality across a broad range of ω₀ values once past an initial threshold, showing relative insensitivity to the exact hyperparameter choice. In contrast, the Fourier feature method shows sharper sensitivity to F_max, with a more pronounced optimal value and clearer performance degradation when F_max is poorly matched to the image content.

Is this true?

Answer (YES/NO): NO